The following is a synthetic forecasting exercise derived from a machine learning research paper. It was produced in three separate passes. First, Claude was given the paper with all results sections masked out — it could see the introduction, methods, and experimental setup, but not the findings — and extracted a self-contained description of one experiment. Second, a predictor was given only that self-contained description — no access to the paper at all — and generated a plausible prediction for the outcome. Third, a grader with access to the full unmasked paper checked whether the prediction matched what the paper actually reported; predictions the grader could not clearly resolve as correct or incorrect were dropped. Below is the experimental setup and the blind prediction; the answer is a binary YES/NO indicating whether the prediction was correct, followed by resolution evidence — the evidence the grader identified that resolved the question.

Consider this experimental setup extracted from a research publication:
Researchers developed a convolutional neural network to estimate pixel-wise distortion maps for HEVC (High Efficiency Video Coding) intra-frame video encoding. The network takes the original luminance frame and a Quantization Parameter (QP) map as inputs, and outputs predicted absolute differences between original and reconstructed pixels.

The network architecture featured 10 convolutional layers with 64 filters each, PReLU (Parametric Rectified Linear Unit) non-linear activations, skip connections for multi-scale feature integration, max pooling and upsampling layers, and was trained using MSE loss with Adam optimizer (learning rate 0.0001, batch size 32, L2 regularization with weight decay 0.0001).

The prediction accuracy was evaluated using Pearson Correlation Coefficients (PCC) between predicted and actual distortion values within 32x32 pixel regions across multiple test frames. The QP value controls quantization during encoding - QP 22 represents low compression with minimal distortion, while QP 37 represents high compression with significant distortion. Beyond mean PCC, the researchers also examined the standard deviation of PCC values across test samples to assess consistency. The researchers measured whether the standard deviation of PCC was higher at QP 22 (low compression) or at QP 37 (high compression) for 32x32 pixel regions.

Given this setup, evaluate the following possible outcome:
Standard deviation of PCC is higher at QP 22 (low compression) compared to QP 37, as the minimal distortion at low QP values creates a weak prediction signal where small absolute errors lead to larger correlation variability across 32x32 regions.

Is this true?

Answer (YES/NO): YES